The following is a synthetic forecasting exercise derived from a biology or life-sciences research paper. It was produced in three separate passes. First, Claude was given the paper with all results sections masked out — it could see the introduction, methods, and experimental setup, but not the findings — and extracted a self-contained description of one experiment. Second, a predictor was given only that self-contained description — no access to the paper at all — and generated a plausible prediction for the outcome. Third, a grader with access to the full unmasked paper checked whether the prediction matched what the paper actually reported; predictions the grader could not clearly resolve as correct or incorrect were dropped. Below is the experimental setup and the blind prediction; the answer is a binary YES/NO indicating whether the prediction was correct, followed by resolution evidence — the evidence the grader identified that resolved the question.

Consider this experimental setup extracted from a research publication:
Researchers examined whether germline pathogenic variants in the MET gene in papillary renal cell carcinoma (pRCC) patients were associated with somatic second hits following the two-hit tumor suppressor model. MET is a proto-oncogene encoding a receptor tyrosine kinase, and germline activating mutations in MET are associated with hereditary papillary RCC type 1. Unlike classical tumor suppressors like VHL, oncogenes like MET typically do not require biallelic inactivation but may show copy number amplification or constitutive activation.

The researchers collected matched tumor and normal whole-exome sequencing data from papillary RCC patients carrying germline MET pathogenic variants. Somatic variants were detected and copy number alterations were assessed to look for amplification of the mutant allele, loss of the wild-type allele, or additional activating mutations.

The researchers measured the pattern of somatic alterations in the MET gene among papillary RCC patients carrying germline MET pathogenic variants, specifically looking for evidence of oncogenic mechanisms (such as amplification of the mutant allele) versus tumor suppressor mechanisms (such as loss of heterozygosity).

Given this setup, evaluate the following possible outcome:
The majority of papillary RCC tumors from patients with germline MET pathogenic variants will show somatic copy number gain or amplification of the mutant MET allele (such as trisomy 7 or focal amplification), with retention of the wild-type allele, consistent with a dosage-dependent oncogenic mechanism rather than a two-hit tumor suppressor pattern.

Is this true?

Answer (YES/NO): YES